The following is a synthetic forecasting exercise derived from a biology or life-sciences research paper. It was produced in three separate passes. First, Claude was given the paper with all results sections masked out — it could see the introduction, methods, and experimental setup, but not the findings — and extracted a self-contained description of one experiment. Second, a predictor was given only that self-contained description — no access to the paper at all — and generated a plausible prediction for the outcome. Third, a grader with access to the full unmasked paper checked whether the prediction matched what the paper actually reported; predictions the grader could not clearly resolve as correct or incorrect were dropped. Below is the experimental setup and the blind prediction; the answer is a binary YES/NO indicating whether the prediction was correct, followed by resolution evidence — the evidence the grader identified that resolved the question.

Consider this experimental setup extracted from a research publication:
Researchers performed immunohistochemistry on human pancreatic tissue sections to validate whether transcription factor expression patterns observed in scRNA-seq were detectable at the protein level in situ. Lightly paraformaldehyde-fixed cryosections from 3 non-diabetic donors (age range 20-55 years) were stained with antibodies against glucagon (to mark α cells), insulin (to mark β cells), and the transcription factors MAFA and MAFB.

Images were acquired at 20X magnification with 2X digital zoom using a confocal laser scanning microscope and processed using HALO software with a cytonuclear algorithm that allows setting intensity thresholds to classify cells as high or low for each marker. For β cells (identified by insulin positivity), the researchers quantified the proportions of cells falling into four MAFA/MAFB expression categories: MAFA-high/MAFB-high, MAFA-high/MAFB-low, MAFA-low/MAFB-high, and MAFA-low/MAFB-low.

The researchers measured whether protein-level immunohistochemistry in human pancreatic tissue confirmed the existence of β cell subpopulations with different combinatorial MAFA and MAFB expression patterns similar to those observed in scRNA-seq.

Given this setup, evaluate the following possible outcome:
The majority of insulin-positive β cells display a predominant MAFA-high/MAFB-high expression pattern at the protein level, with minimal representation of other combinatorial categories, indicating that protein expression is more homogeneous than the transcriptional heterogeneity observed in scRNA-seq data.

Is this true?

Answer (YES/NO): NO